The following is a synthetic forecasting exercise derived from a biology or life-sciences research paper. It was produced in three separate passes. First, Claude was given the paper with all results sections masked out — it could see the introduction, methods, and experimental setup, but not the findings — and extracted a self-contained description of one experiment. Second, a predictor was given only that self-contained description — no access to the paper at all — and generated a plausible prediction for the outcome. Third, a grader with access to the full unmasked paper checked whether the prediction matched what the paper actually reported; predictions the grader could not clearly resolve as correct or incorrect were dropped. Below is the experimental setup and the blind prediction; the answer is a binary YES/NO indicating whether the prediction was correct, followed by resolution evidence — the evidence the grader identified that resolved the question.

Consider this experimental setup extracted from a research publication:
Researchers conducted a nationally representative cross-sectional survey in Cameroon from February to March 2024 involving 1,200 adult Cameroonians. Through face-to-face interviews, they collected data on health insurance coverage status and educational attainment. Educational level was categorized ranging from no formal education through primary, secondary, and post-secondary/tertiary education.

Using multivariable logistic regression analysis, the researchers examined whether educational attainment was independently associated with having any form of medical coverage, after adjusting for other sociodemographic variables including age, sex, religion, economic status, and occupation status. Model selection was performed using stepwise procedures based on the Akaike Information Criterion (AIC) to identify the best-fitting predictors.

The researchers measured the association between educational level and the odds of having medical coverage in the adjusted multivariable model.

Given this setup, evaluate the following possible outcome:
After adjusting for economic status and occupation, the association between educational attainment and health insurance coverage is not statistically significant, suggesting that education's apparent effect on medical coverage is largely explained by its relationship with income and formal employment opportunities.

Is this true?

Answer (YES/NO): NO